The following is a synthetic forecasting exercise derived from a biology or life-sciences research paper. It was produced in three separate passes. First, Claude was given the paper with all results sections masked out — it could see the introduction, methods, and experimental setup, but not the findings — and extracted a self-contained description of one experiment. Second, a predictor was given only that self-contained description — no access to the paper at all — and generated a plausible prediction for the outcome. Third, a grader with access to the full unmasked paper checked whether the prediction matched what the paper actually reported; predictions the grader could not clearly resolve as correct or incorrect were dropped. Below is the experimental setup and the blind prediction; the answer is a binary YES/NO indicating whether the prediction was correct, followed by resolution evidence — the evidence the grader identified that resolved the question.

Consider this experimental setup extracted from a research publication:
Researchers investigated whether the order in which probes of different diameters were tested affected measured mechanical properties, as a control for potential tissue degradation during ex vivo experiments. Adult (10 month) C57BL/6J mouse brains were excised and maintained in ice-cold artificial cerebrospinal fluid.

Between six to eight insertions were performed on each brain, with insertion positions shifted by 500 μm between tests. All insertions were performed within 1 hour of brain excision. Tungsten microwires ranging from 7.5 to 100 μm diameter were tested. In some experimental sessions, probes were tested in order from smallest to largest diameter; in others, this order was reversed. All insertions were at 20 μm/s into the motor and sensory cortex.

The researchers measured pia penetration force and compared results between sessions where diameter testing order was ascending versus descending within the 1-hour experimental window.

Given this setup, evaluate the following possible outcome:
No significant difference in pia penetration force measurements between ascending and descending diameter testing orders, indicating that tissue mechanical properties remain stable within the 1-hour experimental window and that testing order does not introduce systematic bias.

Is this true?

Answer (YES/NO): YES